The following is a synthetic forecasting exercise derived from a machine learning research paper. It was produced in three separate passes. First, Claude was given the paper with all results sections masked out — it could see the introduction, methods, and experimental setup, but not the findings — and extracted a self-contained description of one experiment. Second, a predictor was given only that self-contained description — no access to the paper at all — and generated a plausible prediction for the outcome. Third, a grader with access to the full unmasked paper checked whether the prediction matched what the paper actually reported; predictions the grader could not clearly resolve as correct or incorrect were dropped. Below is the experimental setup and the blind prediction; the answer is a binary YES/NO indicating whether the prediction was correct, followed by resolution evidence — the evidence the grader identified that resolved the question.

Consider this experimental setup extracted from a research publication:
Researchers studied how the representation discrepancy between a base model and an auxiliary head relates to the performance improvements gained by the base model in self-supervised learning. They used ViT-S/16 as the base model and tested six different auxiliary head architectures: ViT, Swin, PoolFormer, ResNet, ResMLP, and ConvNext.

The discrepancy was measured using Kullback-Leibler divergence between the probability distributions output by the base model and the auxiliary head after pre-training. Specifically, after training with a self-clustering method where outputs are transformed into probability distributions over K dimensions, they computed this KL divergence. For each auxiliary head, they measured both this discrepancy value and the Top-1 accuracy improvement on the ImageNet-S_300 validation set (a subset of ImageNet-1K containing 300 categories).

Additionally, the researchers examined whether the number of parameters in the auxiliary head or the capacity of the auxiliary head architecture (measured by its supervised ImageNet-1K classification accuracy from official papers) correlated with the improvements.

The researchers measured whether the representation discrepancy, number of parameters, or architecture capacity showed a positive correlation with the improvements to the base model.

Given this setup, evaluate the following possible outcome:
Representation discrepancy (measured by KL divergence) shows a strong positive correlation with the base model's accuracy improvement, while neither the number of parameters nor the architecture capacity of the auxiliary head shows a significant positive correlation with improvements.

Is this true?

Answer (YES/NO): YES